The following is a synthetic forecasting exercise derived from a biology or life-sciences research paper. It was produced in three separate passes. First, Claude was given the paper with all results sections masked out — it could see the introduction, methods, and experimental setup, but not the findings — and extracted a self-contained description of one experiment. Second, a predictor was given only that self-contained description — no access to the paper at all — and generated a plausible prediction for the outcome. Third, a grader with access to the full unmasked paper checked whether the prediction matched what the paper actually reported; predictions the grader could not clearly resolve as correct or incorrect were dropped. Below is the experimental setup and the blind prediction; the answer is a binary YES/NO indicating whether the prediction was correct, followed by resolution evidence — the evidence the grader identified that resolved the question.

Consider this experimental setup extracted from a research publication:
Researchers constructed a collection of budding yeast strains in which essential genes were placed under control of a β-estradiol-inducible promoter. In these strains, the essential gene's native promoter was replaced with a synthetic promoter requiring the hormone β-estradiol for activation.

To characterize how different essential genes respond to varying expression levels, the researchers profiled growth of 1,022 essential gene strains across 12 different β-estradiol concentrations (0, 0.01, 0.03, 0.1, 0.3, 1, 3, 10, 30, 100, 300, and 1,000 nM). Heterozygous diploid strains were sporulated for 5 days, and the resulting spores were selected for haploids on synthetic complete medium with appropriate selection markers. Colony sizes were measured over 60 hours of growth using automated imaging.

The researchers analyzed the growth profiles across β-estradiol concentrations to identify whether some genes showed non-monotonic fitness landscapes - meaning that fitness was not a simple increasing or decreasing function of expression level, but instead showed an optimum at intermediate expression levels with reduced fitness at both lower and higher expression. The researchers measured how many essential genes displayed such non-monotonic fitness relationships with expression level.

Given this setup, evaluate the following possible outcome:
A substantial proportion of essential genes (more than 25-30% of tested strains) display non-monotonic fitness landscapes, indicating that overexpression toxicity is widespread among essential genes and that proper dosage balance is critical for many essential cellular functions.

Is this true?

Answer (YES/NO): NO